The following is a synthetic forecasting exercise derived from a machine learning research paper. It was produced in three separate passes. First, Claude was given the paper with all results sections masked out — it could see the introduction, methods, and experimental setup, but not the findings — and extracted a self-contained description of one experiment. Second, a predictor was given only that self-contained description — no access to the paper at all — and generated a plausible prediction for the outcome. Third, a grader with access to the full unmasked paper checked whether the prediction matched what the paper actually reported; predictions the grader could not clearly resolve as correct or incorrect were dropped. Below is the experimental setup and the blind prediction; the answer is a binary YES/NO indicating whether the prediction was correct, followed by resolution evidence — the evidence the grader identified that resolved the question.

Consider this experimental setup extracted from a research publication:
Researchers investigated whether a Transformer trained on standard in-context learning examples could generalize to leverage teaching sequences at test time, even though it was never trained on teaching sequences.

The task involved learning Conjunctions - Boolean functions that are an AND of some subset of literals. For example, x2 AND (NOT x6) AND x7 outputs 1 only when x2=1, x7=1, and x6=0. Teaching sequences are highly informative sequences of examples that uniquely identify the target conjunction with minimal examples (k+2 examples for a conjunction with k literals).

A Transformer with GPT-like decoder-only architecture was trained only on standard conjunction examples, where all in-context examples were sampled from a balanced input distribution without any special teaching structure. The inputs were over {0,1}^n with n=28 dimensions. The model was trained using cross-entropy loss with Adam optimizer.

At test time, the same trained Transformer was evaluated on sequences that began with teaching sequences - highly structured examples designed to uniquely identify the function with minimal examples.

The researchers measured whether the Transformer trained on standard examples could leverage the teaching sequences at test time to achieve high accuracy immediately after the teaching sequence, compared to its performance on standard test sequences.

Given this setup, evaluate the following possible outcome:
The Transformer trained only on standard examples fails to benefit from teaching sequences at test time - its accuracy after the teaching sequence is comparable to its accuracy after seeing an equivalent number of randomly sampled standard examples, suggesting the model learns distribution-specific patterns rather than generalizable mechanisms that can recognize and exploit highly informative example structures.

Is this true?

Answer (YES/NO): YES